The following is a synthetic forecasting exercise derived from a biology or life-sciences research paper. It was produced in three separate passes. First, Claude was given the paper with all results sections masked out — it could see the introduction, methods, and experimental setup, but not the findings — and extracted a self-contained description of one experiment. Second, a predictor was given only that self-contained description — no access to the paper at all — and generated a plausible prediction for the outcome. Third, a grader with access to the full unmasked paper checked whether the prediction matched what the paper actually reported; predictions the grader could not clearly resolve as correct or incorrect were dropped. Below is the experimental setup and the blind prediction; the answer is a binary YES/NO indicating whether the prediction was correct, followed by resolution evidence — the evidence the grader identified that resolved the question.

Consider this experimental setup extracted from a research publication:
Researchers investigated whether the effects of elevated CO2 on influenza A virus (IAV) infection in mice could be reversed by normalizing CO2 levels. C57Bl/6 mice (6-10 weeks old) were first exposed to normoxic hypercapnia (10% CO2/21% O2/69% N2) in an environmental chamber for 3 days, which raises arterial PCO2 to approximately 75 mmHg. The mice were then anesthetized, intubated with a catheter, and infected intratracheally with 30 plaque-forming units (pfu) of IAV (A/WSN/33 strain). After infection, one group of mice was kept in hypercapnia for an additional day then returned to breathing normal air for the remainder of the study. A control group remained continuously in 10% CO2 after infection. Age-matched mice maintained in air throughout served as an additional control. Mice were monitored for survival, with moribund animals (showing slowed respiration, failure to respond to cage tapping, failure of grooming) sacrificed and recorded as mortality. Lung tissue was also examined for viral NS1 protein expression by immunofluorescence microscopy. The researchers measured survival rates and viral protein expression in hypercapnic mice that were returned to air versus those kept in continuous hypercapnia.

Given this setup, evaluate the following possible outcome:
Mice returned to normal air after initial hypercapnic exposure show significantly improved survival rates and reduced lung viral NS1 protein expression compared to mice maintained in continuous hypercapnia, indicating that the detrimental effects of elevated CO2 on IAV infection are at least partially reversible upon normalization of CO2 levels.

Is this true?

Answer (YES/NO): YES